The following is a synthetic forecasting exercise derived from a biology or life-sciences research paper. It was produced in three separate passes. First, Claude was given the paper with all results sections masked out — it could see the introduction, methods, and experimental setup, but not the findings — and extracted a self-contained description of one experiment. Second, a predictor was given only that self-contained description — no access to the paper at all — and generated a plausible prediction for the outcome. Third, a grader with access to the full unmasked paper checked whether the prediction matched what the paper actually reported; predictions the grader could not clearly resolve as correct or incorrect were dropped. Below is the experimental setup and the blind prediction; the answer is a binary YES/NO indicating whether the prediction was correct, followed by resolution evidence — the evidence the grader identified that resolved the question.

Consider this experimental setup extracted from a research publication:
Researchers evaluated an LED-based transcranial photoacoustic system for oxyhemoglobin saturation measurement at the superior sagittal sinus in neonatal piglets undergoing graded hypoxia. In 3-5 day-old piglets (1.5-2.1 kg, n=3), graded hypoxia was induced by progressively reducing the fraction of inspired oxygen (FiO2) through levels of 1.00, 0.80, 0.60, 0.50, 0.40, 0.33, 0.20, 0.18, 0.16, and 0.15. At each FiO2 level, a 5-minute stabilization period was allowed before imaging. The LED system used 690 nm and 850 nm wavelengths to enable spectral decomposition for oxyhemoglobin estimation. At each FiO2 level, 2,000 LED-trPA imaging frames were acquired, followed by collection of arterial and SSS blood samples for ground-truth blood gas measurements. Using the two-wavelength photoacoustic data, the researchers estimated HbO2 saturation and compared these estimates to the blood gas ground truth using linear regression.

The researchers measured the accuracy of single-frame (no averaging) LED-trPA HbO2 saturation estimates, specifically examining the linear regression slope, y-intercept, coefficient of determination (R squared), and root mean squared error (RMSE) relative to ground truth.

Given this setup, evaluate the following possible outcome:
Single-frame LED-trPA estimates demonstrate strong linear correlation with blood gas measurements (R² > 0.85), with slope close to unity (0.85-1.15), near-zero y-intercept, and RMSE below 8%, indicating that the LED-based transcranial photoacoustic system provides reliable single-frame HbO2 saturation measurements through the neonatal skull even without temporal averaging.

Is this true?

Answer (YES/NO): NO